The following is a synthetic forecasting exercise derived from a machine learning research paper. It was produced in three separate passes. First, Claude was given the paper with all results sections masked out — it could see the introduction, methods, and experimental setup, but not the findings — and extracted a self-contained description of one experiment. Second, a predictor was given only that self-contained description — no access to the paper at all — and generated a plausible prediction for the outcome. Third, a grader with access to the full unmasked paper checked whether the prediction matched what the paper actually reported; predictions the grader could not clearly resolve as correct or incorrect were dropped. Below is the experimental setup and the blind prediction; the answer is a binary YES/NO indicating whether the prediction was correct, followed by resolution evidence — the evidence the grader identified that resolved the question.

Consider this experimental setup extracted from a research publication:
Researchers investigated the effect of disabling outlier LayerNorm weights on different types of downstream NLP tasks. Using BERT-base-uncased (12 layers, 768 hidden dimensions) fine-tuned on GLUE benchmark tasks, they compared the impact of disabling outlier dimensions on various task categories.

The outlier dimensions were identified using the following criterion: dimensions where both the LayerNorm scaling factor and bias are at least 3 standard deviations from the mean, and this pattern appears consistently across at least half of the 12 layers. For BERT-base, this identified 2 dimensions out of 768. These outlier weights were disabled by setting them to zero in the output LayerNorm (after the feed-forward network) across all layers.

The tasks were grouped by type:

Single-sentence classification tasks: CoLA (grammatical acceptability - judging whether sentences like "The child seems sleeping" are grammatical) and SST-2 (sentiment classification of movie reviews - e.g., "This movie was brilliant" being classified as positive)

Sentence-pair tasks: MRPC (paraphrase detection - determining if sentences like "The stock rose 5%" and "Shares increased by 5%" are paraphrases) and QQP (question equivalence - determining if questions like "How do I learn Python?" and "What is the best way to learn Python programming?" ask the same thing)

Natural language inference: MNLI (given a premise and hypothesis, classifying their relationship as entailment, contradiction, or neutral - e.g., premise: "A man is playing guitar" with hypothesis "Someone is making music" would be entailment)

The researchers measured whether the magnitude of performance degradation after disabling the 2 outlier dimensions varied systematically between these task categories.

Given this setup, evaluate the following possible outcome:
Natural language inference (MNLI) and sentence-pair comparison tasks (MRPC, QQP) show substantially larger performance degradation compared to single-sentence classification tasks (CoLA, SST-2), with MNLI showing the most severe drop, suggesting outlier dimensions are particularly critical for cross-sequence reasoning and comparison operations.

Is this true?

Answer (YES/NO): NO